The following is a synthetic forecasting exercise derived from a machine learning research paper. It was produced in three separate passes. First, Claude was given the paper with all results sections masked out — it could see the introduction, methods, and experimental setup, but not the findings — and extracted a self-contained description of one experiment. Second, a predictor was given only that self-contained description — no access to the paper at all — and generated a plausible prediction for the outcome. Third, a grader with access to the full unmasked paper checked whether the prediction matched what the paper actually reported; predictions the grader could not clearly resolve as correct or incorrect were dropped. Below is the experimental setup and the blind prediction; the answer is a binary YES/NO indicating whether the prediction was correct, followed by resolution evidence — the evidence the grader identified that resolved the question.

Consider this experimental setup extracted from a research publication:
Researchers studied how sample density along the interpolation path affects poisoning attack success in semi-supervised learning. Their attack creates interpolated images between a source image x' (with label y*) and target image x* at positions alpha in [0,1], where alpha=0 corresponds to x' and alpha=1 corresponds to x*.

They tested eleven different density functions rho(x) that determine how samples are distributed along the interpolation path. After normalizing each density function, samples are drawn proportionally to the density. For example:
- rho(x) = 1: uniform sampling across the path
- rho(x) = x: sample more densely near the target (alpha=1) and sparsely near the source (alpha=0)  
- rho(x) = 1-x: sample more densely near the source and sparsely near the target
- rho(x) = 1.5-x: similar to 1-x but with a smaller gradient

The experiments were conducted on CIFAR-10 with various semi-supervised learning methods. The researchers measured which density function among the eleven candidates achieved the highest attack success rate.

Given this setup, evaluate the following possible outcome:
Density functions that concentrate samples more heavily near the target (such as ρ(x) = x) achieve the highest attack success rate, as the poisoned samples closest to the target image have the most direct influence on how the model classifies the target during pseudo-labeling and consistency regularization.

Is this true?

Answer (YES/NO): NO